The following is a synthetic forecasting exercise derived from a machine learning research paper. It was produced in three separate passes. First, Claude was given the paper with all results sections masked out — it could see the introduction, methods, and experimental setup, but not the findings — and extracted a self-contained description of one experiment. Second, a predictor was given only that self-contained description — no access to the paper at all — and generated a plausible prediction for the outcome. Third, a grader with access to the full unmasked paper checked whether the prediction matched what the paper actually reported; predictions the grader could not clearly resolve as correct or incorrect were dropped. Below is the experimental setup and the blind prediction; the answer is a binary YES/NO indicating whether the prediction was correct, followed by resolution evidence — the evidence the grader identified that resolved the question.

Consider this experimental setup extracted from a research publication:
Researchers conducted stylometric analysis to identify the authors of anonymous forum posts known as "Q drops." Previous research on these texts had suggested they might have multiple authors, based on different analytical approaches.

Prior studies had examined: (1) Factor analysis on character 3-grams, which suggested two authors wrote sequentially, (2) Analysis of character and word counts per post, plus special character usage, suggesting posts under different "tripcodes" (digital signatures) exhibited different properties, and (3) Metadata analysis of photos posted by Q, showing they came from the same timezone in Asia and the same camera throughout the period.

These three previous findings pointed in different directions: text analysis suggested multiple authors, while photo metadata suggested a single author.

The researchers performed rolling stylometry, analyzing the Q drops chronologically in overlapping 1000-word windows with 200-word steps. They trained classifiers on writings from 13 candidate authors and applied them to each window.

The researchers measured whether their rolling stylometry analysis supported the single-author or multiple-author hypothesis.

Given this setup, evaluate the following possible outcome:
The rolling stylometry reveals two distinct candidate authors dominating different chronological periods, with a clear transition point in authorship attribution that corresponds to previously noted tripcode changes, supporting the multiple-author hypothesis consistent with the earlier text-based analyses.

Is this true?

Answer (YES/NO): NO